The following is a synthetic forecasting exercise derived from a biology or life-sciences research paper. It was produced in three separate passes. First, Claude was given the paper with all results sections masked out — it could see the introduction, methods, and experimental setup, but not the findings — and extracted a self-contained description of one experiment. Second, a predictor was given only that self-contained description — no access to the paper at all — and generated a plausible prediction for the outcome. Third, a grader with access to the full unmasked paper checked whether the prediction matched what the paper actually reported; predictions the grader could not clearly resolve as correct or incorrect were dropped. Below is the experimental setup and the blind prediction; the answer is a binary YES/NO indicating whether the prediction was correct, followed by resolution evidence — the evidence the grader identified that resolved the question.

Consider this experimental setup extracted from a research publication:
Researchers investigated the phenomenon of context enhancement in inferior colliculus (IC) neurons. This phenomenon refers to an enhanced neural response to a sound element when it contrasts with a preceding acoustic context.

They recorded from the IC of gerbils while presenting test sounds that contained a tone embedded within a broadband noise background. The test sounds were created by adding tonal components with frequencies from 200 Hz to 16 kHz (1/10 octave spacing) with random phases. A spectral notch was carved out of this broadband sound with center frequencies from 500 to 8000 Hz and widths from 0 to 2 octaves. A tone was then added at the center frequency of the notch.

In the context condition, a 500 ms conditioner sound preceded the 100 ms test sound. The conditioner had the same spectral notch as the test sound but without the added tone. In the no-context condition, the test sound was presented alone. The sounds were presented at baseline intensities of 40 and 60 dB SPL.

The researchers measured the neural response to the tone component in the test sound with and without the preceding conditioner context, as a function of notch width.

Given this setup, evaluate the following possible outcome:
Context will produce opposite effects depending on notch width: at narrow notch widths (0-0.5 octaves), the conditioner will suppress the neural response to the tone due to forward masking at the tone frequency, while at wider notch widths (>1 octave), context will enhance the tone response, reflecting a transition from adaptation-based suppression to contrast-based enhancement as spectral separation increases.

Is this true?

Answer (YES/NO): NO